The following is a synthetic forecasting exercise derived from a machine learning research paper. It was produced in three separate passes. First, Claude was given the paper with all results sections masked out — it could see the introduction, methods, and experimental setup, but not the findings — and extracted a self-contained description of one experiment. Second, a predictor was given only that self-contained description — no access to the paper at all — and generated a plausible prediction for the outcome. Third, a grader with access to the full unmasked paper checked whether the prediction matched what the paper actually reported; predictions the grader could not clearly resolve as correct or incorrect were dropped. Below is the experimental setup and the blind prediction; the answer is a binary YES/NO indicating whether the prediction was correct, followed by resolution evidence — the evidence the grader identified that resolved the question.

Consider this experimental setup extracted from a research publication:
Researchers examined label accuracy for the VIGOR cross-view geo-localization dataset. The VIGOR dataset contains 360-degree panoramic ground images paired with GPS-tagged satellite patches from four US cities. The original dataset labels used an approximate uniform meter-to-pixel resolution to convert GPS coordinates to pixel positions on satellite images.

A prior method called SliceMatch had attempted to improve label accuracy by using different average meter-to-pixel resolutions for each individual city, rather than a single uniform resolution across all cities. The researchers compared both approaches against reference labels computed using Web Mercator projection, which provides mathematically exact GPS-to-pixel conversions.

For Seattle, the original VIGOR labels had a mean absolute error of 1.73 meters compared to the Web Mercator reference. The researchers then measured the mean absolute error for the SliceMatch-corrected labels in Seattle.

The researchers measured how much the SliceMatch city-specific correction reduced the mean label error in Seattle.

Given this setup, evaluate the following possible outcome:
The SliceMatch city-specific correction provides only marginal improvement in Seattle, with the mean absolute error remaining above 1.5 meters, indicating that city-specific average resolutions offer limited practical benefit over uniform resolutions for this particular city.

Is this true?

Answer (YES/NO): NO